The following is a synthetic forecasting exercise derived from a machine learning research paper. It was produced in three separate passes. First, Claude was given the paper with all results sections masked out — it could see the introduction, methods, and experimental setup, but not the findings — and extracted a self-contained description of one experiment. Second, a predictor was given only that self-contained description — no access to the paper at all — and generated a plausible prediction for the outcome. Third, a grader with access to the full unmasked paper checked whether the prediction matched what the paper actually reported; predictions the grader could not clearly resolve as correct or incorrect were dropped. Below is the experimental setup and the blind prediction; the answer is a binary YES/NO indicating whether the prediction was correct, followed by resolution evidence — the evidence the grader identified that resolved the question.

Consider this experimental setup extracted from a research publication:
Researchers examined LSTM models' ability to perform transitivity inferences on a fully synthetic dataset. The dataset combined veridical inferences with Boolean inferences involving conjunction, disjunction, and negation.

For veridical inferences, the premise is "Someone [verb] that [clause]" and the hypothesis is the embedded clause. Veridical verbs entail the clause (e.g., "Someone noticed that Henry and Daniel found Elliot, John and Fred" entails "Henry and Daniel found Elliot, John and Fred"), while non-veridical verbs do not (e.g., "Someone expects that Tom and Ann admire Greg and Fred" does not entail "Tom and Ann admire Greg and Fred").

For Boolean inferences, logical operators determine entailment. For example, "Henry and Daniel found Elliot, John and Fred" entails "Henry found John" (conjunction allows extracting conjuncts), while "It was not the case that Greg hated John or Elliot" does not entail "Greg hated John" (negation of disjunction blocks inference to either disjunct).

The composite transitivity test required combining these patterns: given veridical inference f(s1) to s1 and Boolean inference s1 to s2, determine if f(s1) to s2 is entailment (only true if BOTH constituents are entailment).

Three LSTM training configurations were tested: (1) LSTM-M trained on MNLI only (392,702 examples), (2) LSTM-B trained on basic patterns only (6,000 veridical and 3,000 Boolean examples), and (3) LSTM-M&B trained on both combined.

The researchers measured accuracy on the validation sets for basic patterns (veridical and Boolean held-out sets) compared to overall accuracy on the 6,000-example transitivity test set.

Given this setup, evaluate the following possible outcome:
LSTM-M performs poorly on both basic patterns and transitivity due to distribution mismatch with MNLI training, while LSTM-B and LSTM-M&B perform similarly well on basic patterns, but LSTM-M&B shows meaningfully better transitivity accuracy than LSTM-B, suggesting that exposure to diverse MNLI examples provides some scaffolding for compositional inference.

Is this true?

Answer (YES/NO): NO